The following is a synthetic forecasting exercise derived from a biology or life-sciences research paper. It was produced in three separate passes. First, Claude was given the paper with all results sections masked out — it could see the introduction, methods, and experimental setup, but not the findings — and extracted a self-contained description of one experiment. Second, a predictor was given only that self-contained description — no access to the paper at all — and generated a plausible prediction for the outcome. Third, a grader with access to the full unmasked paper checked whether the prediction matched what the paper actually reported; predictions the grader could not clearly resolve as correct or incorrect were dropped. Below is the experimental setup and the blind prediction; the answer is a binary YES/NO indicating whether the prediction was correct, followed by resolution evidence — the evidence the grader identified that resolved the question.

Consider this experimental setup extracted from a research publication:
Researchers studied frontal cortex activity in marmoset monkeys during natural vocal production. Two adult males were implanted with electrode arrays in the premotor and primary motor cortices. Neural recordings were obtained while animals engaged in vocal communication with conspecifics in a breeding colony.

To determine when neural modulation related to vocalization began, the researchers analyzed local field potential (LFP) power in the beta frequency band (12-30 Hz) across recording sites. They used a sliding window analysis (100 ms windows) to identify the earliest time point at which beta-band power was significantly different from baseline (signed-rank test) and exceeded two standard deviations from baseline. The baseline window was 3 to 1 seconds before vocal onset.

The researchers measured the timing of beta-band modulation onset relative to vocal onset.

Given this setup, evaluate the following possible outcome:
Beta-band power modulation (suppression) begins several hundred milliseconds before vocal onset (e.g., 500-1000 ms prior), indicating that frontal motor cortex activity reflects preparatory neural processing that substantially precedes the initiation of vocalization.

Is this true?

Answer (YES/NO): NO